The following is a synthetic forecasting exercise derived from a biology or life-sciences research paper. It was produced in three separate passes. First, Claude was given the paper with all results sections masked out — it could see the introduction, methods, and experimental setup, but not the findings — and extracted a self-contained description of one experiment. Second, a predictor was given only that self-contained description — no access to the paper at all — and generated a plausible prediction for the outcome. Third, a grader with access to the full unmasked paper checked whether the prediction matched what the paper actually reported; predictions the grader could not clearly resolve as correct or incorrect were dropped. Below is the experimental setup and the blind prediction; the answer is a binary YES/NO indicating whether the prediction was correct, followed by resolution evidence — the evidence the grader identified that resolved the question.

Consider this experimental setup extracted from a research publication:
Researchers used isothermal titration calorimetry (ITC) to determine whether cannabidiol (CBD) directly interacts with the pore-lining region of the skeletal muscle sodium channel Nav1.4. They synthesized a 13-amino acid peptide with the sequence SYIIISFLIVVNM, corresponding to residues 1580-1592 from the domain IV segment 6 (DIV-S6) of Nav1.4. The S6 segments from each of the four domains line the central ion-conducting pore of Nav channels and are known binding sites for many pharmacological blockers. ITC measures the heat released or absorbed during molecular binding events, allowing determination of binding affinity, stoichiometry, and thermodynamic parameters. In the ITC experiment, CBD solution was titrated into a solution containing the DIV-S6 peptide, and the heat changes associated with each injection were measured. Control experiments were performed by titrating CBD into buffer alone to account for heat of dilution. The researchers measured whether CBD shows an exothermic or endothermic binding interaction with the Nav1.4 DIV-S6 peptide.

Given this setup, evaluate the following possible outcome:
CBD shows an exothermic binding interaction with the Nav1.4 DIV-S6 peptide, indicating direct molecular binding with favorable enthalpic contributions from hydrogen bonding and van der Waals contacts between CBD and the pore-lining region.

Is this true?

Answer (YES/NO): NO